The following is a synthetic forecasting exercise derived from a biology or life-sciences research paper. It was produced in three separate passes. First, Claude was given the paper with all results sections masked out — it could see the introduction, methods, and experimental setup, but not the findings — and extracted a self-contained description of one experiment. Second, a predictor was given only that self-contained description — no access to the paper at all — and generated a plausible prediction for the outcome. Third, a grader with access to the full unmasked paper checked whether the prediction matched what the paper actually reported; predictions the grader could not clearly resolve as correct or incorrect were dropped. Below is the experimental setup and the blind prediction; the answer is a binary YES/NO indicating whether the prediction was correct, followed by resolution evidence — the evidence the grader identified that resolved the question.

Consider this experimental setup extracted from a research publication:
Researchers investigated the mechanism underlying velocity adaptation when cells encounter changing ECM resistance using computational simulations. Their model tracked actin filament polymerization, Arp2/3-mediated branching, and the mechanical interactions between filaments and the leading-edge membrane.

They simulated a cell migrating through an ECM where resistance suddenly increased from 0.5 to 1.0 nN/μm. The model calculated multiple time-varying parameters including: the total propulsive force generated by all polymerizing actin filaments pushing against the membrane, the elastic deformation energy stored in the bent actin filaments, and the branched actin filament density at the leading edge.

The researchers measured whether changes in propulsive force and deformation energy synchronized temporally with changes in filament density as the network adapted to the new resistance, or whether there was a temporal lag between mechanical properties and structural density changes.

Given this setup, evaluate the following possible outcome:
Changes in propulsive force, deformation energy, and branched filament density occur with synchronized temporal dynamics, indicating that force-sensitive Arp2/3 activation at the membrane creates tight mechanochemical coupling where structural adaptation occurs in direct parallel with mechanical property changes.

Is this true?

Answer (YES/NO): YES